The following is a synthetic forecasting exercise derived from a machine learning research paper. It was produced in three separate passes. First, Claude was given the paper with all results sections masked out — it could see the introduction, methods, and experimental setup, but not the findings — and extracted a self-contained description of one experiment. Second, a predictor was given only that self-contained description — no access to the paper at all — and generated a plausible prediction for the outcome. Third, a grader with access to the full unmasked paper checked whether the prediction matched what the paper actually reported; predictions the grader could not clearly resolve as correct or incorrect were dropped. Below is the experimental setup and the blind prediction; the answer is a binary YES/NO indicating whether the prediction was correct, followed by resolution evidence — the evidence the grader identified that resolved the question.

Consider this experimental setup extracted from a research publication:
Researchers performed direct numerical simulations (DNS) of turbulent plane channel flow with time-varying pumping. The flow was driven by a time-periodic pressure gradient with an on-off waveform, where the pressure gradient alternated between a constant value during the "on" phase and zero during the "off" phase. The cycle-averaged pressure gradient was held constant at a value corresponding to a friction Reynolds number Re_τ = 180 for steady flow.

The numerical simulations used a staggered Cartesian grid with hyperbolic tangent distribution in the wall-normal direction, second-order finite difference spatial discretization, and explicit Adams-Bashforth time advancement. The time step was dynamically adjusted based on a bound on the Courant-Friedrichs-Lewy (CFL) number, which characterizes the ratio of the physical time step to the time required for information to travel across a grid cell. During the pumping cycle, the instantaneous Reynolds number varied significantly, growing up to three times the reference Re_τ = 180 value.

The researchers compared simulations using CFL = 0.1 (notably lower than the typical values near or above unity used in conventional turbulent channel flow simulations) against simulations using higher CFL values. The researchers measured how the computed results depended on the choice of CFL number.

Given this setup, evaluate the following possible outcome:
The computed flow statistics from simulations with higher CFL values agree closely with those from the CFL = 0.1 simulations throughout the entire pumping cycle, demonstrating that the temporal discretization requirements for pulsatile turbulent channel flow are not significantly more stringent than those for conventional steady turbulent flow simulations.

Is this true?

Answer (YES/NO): NO